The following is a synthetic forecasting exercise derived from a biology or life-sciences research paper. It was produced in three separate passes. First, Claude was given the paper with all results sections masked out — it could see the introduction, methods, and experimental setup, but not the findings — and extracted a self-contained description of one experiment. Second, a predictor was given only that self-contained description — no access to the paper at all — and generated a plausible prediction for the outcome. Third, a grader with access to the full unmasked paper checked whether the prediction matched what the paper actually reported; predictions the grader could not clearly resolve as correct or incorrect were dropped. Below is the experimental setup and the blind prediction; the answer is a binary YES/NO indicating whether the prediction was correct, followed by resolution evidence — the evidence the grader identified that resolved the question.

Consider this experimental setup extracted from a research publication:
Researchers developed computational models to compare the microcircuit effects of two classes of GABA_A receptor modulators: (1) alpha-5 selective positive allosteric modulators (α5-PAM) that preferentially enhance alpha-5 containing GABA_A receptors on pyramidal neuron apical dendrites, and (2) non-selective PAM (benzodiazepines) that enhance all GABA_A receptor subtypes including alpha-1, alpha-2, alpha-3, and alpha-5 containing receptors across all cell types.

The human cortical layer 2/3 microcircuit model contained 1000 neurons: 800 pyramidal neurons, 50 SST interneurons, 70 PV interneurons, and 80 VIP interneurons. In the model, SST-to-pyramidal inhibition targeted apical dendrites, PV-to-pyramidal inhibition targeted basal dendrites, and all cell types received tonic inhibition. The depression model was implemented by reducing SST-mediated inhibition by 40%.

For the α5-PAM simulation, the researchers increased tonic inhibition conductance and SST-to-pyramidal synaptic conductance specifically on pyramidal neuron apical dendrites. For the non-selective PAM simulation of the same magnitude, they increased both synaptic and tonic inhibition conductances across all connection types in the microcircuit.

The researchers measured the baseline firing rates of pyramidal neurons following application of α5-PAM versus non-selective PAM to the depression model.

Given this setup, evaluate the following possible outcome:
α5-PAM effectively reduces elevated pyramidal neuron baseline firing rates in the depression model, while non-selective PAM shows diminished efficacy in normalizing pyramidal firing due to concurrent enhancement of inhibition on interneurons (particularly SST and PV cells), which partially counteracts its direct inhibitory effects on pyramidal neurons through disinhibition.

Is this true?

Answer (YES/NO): YES